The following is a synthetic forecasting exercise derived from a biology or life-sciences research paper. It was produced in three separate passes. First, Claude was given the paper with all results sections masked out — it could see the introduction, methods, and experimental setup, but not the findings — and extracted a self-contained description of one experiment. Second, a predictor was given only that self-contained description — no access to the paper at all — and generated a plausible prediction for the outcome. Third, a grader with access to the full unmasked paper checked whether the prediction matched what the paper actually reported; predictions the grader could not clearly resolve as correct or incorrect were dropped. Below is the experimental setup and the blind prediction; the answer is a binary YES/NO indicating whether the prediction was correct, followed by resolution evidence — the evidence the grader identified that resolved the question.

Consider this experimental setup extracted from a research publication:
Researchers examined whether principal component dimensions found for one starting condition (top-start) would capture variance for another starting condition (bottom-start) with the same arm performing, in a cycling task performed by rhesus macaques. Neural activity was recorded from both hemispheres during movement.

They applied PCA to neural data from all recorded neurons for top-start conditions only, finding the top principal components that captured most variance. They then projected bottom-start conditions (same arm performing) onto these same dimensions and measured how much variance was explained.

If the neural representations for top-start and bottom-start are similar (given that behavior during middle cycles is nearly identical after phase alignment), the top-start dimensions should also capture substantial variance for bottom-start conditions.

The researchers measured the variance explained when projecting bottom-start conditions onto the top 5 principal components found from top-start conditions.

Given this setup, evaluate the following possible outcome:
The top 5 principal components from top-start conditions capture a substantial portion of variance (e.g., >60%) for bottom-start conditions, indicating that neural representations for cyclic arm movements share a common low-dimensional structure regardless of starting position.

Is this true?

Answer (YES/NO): YES